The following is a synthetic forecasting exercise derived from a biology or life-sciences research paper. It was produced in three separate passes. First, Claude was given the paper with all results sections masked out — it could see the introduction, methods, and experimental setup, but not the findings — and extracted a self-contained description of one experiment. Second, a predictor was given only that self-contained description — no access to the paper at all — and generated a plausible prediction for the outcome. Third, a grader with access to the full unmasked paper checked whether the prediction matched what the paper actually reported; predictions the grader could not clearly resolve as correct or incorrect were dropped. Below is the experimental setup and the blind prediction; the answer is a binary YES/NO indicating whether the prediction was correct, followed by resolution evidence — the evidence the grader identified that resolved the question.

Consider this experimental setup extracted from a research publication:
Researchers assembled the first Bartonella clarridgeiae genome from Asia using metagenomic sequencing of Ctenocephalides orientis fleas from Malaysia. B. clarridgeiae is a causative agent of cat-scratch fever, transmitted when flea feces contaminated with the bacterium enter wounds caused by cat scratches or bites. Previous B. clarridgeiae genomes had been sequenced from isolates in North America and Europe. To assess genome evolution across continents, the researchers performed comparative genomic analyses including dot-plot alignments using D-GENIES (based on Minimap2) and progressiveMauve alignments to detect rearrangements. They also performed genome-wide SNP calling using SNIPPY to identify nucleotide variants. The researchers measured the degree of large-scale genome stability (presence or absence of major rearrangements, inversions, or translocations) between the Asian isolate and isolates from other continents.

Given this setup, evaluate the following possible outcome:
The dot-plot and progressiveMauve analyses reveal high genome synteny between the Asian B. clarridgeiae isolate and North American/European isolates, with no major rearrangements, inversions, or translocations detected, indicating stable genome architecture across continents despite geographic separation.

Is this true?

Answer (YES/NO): YES